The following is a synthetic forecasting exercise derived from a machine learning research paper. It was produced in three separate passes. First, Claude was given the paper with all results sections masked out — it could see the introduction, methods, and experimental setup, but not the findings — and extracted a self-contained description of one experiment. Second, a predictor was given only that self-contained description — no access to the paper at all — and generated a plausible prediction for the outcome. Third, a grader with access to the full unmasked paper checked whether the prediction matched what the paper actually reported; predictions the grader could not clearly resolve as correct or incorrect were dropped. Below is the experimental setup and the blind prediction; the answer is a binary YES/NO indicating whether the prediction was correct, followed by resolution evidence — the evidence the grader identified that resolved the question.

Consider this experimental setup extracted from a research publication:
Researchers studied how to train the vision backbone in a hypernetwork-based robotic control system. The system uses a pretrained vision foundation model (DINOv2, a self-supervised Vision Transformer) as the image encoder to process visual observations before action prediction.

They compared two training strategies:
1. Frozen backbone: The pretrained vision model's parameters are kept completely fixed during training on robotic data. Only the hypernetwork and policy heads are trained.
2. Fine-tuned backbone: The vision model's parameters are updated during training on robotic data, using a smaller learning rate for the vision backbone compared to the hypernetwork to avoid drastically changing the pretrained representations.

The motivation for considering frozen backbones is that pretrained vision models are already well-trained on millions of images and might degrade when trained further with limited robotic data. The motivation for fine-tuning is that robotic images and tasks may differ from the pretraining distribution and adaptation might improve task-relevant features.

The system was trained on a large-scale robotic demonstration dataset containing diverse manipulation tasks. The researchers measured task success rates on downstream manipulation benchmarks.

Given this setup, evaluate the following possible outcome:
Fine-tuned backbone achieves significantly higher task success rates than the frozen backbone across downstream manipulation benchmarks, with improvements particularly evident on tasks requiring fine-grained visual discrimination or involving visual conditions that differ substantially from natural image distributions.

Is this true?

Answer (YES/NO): NO